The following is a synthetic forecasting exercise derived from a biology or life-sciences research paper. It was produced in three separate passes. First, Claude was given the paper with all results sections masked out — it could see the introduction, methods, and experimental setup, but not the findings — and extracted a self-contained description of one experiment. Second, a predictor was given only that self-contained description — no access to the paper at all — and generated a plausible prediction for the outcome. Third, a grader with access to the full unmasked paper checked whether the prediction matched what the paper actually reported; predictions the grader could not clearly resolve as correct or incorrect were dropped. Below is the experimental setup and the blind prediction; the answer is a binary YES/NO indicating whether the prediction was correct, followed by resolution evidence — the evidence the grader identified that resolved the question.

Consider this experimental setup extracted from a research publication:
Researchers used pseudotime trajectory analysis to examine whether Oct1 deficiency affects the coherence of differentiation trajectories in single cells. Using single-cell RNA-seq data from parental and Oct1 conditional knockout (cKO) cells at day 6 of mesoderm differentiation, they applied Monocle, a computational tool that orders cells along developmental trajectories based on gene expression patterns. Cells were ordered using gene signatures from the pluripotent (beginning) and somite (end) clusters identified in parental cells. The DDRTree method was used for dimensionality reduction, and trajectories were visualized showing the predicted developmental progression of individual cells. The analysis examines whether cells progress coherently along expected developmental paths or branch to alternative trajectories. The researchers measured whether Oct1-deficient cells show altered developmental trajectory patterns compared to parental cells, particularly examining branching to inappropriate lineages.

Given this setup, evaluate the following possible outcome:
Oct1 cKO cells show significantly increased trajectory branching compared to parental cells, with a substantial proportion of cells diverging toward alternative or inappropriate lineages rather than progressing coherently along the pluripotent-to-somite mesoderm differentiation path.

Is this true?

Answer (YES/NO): YES